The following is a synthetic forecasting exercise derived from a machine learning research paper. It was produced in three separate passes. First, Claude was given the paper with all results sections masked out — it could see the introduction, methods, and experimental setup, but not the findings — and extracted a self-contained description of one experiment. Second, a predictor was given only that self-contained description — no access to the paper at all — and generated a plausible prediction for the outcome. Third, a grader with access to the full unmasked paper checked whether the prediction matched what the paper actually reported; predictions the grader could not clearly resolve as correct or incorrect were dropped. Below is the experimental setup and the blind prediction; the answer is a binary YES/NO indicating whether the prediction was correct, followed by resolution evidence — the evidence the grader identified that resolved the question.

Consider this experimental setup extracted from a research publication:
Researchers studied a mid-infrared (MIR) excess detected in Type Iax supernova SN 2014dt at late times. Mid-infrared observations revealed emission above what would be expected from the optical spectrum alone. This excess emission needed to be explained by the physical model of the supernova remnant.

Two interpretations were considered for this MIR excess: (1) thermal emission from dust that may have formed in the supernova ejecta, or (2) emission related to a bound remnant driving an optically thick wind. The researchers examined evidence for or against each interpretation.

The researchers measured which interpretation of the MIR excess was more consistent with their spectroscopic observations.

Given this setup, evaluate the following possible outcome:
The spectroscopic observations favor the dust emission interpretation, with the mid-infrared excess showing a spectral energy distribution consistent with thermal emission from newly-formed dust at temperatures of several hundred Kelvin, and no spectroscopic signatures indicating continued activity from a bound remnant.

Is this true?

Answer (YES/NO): NO